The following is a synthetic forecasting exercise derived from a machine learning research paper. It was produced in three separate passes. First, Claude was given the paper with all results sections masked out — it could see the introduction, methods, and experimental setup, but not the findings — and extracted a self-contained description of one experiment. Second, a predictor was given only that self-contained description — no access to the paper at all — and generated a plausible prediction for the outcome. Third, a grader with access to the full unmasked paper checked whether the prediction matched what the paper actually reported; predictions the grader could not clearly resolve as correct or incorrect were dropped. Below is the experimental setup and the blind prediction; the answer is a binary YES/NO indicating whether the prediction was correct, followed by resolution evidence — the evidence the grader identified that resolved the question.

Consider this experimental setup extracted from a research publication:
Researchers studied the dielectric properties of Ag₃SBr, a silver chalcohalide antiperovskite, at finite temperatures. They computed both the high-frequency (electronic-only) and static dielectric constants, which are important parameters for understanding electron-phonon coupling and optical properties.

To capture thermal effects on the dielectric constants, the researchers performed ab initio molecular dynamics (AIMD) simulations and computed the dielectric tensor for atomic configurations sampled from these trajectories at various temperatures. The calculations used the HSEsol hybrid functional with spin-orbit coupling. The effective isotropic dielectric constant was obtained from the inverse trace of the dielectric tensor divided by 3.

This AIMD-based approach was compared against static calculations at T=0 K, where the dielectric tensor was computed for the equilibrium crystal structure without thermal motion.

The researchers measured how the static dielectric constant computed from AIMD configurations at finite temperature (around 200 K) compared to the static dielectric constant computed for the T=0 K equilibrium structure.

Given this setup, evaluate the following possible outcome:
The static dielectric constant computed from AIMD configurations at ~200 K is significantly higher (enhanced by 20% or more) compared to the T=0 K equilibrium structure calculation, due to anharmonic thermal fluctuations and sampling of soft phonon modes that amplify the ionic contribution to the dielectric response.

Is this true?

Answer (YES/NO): NO